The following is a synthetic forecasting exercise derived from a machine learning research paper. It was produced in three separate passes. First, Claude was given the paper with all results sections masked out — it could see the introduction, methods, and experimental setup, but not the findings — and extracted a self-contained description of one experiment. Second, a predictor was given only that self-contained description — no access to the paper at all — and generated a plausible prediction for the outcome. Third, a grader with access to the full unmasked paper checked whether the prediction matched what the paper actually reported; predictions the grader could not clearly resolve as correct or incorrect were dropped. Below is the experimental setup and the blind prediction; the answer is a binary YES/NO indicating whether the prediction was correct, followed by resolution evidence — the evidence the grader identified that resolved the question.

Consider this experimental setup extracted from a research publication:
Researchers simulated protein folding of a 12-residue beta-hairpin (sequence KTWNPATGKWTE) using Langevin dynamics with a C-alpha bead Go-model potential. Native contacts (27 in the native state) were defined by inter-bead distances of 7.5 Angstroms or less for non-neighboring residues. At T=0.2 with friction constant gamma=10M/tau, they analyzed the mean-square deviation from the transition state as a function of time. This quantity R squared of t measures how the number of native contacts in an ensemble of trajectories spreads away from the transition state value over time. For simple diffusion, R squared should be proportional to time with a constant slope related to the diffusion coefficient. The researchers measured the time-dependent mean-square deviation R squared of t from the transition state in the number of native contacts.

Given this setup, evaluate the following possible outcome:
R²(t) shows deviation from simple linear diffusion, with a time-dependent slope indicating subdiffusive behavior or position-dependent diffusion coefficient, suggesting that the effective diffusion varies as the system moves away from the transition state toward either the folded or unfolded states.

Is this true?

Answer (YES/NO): YES